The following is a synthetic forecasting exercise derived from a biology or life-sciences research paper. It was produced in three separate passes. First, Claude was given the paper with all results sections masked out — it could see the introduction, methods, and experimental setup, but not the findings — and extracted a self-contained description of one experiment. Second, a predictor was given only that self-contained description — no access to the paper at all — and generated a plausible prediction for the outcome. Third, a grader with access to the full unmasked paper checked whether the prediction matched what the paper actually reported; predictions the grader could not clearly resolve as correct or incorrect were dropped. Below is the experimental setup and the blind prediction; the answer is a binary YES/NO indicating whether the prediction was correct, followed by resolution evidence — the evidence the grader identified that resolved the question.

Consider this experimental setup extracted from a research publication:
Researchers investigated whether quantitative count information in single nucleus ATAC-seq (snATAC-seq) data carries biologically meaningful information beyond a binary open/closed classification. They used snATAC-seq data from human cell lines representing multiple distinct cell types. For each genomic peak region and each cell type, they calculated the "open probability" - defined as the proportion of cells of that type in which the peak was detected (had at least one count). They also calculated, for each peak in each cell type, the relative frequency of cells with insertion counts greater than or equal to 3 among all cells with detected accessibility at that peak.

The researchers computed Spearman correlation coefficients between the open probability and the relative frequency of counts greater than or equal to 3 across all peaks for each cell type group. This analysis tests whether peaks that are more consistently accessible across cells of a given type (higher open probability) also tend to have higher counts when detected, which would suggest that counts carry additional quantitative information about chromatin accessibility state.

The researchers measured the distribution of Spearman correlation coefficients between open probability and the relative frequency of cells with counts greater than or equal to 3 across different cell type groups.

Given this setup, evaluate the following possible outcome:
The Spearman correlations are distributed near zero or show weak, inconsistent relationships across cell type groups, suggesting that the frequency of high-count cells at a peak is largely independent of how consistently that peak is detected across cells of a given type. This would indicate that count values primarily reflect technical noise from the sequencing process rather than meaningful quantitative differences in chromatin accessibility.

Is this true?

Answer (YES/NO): NO